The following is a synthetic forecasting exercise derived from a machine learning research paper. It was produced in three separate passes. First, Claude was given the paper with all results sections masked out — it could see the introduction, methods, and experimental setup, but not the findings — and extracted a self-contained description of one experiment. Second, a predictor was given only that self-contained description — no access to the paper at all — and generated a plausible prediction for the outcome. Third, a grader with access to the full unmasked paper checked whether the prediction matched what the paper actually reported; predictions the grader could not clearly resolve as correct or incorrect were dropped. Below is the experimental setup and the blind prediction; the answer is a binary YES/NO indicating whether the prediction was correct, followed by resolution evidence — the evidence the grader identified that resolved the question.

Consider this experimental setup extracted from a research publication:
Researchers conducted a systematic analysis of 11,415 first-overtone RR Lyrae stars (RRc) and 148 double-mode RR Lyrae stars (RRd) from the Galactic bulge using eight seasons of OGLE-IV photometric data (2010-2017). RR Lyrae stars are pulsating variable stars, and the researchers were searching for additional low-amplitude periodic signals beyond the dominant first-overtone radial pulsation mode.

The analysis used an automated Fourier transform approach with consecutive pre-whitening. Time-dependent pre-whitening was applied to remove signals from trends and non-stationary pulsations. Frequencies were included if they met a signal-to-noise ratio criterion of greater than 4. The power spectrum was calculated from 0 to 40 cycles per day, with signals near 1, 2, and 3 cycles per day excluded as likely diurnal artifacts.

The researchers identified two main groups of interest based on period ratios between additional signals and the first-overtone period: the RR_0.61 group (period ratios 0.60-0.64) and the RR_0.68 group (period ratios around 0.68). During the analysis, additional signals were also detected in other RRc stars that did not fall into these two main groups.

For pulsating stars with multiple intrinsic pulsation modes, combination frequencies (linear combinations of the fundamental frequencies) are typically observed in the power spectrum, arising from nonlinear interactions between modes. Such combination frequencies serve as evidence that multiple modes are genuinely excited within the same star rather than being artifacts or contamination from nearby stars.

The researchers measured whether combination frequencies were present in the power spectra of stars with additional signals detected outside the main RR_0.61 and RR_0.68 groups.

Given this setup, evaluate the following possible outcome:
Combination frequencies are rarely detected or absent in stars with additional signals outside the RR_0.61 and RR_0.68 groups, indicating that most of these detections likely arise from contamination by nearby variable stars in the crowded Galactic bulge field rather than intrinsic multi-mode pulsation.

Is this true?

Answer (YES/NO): YES